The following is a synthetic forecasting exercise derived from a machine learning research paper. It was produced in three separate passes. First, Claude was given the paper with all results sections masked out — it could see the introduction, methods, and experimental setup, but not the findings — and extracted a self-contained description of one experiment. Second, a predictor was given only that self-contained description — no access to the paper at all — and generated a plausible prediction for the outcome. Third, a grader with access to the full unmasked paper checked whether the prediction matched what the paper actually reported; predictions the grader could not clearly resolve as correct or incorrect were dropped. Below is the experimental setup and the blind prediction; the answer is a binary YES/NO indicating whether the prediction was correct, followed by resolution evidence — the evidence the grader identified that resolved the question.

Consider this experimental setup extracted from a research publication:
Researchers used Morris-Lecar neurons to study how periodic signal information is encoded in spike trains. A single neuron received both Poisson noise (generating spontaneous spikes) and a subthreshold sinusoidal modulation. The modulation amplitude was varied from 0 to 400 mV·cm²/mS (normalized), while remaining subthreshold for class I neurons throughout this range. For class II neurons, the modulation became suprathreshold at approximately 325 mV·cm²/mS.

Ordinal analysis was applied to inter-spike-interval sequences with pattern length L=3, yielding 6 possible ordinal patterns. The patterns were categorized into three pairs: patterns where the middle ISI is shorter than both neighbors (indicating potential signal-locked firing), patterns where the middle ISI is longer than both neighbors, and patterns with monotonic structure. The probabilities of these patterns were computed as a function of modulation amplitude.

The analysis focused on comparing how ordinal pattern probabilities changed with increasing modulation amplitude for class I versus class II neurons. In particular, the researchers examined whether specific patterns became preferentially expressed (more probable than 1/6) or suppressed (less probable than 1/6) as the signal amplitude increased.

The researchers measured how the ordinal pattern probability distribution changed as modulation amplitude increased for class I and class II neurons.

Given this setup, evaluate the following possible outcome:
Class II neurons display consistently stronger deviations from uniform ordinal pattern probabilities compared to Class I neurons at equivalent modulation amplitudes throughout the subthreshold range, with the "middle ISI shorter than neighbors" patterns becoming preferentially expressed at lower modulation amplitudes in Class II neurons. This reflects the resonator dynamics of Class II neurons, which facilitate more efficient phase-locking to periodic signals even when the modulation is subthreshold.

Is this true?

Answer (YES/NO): NO